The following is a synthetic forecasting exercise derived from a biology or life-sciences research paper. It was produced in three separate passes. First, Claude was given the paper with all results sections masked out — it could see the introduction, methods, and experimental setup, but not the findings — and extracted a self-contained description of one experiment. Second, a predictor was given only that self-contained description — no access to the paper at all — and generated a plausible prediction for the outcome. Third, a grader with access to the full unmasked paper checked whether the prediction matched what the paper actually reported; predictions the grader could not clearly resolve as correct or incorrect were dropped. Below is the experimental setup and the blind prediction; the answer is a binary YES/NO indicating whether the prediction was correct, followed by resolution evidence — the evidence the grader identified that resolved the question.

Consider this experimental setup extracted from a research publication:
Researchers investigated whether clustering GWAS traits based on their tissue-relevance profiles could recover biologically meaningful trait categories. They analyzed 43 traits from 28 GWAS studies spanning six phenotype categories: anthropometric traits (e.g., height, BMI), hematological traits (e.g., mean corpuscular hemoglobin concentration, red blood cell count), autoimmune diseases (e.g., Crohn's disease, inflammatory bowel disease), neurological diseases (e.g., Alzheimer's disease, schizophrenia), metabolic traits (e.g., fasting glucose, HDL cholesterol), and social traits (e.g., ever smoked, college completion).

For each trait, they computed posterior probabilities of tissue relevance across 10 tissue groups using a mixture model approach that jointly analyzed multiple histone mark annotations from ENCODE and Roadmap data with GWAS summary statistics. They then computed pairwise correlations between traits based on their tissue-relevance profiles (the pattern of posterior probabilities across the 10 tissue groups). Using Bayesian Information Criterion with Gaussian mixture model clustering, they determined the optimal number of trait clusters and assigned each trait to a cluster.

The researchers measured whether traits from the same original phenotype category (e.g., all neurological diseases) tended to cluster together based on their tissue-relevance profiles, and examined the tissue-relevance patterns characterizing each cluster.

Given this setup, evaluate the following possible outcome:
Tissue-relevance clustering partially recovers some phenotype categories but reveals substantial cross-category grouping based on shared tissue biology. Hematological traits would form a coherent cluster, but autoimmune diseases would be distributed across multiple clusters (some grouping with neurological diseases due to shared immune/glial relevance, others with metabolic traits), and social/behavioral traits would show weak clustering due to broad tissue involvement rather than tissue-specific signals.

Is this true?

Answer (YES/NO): NO